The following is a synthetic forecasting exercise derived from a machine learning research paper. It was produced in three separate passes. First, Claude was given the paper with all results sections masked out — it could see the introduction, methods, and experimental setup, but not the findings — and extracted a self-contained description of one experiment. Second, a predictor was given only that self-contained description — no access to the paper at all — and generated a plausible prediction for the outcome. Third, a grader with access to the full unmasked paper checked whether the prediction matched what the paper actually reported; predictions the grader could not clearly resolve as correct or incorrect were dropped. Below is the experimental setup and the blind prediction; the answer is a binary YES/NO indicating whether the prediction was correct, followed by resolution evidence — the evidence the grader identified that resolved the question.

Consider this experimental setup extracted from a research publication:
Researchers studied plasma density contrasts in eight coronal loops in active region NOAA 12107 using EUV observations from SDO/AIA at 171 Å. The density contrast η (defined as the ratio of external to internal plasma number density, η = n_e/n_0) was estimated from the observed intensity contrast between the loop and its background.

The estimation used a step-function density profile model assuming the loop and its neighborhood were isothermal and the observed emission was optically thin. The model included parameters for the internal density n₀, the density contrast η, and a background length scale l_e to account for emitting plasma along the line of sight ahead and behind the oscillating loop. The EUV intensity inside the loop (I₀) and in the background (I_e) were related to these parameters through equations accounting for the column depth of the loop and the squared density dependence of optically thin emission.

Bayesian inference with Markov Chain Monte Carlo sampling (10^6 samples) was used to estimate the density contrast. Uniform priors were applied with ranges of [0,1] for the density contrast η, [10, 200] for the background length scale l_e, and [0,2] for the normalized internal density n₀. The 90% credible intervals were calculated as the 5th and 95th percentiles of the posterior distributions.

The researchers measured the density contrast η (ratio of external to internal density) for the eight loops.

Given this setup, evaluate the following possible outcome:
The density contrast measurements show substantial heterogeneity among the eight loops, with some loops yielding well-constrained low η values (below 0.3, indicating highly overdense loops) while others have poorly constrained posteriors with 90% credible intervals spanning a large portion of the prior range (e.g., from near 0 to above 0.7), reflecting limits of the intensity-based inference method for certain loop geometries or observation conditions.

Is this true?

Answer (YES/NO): NO